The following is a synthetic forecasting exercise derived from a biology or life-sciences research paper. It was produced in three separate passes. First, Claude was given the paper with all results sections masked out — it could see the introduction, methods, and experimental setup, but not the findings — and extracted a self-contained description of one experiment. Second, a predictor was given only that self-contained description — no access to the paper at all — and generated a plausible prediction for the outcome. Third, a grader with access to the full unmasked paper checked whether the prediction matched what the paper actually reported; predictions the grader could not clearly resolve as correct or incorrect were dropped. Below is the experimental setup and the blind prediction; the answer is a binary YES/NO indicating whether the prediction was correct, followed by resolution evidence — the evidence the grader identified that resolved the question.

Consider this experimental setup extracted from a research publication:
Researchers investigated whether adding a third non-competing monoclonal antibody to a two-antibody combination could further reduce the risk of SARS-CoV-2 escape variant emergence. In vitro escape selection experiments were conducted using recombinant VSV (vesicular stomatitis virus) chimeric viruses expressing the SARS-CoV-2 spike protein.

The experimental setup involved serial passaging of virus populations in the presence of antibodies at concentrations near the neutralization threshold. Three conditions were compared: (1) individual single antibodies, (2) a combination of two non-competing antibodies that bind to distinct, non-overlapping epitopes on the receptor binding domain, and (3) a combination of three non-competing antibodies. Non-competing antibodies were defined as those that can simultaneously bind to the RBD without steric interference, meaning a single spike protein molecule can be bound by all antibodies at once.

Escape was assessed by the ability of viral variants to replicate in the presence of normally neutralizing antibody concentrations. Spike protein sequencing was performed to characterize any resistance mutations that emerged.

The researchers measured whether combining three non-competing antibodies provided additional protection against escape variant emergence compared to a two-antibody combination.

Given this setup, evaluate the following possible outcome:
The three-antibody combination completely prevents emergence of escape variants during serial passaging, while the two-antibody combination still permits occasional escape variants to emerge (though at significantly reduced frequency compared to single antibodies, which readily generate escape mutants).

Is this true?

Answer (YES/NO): YES